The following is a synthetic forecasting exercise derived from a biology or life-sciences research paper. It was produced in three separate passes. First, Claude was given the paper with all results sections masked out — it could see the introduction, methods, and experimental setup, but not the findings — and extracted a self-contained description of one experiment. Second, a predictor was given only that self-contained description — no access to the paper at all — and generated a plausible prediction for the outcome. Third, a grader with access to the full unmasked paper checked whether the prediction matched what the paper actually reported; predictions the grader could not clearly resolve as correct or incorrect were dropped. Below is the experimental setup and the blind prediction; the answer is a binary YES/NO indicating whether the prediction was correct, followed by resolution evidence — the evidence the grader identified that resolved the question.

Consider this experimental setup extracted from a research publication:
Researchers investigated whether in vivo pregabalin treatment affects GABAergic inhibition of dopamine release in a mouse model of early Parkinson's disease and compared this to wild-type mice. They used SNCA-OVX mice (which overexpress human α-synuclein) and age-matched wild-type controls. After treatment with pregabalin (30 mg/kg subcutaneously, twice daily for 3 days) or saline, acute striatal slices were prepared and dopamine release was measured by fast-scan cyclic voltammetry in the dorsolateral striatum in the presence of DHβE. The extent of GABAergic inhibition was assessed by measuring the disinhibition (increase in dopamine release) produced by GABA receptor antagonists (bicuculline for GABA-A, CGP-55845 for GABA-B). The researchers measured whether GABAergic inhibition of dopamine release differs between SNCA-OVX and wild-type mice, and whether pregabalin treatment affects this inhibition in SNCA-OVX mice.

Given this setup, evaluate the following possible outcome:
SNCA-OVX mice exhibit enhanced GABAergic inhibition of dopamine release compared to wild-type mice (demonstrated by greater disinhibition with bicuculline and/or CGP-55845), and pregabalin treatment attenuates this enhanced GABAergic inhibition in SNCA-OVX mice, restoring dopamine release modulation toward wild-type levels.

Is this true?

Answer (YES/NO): YES